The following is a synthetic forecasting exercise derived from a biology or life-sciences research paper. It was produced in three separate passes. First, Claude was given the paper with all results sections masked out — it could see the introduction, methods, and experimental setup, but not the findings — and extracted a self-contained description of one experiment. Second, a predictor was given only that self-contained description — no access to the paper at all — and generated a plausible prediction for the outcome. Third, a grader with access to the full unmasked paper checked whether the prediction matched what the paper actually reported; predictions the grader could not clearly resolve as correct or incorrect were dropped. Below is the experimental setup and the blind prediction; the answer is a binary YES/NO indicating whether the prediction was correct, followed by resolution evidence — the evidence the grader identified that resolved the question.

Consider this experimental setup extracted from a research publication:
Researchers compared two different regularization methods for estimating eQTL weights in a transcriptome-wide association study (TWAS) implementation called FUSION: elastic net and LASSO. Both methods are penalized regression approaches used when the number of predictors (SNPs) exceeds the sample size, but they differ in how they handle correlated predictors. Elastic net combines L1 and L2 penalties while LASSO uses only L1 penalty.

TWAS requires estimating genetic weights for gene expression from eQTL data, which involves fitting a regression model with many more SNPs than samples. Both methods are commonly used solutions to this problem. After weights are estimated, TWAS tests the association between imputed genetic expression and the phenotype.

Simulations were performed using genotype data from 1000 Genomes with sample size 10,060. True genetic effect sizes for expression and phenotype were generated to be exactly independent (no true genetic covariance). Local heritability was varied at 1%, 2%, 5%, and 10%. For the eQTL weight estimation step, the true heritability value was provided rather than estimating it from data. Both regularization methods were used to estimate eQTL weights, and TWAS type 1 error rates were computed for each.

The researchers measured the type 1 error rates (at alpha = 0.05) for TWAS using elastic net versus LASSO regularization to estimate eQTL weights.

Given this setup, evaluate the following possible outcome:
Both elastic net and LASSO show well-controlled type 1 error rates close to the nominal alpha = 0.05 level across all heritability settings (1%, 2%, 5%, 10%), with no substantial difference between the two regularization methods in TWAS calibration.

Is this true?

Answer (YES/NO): NO